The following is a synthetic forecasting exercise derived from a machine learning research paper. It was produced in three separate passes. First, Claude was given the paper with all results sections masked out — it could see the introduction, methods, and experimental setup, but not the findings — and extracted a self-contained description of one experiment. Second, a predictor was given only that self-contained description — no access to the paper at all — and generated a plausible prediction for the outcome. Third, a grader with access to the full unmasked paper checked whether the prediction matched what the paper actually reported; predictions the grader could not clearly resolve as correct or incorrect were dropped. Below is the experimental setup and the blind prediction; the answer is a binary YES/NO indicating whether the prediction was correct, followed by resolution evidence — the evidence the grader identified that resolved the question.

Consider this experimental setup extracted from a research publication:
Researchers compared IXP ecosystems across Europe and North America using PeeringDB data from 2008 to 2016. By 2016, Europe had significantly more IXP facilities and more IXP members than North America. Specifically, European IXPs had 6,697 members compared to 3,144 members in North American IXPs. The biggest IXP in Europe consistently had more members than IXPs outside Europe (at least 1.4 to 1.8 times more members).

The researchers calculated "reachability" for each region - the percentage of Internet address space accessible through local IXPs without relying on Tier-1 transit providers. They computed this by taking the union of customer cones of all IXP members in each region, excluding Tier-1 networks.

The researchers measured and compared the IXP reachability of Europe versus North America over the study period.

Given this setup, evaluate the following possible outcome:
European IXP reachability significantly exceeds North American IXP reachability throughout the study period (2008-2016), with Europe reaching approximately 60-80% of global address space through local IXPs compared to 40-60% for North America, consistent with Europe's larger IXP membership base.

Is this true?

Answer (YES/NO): NO